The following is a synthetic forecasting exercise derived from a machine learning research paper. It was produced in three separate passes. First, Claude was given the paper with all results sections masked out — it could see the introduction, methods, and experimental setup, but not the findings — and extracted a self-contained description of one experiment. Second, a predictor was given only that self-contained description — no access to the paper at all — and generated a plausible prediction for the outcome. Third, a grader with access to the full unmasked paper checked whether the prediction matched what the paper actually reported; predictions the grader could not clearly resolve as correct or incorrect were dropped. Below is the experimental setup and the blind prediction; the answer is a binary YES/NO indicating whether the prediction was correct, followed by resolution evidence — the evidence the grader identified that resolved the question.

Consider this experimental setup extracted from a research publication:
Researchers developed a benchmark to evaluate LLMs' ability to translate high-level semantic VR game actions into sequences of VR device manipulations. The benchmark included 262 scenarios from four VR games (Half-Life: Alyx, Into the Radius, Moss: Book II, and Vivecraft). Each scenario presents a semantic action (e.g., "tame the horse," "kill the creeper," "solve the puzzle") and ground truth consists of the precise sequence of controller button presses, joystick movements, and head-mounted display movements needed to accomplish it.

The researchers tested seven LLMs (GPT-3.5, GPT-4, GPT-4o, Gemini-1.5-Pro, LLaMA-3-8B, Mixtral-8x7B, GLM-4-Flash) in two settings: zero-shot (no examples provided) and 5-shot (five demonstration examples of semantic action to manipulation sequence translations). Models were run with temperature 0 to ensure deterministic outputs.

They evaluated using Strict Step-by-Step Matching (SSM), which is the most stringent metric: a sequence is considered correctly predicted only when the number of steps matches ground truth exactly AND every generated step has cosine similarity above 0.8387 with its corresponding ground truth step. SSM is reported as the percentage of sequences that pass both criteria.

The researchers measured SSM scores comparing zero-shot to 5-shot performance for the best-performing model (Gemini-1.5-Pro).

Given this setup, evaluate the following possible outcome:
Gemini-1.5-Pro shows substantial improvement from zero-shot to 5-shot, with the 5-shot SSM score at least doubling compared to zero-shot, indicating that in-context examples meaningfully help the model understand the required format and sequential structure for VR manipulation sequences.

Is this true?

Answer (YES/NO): YES